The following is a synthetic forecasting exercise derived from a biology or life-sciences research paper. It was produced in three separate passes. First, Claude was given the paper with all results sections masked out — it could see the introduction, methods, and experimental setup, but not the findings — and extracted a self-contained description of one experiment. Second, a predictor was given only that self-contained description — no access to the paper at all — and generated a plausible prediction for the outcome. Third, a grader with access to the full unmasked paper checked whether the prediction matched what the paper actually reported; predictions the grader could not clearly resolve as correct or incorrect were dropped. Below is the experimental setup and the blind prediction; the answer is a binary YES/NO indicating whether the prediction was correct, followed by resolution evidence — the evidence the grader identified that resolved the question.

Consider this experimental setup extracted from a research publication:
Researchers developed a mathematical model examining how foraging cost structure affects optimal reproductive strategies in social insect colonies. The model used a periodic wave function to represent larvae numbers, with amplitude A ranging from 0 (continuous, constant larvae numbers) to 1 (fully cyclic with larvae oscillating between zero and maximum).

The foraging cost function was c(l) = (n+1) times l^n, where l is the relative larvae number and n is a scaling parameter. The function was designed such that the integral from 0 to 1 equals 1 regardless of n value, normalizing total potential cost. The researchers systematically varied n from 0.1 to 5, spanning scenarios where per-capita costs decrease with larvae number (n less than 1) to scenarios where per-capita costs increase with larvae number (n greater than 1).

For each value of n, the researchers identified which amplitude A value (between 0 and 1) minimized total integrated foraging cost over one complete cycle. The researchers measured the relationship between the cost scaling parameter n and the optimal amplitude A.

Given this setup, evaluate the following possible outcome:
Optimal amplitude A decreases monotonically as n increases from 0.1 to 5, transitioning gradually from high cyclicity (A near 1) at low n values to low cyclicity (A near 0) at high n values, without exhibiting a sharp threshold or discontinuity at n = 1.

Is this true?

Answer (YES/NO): NO